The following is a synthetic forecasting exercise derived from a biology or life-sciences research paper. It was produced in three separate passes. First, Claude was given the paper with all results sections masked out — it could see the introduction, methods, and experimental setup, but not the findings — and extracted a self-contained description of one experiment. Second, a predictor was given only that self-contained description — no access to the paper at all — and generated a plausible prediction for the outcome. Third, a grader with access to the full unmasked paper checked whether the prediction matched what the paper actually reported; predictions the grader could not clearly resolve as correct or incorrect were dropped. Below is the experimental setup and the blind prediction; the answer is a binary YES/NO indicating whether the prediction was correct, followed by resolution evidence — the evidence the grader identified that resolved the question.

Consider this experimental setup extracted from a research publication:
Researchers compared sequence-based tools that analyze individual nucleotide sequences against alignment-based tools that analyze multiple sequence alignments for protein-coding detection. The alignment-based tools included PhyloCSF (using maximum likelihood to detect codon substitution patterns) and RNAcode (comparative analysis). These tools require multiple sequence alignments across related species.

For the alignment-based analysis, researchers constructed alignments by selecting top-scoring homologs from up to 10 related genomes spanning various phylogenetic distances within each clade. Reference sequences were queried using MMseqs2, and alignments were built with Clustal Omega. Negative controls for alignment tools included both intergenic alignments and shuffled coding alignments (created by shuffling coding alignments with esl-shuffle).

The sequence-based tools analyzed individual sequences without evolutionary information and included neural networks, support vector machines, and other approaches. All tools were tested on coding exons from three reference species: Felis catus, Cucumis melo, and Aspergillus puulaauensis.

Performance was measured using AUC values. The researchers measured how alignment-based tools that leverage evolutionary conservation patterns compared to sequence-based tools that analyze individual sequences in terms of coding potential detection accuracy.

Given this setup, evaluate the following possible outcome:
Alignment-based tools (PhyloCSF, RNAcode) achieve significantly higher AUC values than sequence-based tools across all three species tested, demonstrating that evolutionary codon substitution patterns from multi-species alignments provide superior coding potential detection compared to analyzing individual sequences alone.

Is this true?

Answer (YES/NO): YES